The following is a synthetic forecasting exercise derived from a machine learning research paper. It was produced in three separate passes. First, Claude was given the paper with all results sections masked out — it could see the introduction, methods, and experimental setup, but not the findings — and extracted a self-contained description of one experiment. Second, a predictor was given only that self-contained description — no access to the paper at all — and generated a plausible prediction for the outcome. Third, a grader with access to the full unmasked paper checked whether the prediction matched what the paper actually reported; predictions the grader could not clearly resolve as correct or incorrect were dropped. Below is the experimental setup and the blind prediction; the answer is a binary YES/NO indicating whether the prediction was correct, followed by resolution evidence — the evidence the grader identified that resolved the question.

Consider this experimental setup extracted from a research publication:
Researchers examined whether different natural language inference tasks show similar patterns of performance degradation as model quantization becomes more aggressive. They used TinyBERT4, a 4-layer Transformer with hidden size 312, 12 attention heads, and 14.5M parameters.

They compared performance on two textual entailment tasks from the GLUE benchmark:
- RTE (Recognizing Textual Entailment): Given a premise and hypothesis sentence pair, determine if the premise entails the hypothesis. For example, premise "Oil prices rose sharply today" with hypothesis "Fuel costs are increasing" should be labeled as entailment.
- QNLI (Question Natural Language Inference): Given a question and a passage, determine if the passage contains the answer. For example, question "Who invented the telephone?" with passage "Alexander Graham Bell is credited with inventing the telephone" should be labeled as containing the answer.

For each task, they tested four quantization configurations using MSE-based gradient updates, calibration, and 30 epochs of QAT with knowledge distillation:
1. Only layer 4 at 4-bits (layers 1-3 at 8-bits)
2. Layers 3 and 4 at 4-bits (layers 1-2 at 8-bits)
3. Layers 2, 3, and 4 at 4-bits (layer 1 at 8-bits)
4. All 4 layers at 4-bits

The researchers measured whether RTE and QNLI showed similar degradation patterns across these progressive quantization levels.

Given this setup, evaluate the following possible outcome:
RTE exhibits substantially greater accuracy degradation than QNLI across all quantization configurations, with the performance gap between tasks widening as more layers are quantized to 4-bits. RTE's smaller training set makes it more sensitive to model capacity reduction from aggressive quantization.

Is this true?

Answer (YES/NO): NO